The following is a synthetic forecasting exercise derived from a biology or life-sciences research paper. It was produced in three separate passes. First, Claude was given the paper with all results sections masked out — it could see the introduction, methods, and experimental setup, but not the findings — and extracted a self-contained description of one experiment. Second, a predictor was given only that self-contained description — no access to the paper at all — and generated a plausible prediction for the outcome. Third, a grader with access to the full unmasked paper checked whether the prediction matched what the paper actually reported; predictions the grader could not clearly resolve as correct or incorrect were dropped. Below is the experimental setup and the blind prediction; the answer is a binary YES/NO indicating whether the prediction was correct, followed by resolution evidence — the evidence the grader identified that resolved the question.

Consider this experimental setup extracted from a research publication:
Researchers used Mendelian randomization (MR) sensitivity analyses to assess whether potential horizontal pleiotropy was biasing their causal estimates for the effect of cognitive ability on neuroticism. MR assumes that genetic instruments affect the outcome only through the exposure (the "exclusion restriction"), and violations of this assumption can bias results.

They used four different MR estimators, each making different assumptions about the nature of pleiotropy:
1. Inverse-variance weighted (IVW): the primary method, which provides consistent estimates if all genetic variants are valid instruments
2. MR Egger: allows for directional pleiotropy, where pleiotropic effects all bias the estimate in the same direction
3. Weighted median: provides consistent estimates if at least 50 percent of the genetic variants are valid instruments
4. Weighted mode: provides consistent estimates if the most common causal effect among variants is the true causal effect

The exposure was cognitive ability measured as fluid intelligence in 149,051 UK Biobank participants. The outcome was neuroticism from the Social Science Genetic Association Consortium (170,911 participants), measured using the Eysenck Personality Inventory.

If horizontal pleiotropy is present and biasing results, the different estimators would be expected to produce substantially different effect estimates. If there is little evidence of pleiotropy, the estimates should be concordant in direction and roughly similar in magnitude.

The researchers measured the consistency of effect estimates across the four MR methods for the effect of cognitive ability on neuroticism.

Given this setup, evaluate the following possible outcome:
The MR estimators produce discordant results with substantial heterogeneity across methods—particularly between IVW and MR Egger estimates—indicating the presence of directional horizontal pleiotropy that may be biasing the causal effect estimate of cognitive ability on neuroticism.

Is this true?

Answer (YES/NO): NO